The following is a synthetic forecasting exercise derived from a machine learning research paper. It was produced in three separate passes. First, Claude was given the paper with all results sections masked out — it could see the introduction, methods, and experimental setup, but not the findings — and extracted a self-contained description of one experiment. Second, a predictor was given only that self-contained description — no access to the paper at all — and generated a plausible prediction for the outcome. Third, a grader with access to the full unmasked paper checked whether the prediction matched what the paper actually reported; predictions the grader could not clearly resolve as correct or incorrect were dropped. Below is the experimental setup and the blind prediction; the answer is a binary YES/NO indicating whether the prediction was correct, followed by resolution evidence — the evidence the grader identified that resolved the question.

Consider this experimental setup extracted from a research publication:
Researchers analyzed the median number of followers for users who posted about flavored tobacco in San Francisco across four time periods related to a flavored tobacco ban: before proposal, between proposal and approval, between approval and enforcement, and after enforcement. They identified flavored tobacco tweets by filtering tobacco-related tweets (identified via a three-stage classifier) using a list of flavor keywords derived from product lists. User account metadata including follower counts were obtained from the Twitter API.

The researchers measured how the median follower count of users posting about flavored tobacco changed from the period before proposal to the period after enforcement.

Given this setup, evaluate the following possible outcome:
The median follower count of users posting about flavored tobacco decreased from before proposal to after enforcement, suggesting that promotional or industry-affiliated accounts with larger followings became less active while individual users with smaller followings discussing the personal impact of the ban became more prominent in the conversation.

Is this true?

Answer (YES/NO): NO